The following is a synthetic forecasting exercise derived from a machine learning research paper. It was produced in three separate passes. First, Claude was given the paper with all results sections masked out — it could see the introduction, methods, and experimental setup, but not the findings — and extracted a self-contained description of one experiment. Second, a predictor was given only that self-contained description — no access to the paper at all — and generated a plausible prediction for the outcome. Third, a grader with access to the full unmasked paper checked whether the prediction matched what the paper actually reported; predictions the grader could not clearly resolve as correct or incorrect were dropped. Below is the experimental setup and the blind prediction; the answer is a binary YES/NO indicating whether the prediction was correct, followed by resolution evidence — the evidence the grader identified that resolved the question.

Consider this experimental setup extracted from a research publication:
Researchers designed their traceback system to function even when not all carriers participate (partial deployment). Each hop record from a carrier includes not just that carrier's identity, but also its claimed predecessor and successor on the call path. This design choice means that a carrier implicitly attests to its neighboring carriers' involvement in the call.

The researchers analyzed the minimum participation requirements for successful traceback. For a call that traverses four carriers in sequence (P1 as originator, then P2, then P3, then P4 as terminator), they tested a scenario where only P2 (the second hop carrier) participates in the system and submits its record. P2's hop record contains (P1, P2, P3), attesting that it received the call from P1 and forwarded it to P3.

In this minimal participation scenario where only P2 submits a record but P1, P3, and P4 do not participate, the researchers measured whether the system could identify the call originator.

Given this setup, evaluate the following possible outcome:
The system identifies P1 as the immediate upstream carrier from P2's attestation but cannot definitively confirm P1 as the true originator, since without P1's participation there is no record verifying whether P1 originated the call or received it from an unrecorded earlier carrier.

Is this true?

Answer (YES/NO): NO